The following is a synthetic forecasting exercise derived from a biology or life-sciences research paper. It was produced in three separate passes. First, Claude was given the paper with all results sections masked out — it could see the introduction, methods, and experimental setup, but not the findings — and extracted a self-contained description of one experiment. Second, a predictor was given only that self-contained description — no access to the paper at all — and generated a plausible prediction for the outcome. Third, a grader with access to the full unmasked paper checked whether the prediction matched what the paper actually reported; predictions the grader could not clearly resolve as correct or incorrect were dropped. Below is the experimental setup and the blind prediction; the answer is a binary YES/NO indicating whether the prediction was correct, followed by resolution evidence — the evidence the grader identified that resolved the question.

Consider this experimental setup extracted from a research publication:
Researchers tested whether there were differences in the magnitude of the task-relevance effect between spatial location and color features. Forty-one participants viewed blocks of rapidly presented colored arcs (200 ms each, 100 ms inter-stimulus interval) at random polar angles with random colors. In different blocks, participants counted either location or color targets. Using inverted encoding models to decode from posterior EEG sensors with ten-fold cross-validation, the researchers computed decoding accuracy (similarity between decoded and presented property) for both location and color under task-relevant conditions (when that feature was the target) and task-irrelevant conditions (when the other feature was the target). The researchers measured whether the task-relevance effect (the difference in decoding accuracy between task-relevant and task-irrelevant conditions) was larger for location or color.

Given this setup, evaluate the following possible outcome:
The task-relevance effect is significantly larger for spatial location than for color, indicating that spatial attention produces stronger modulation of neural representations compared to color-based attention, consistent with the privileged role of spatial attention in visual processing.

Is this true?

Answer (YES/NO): NO